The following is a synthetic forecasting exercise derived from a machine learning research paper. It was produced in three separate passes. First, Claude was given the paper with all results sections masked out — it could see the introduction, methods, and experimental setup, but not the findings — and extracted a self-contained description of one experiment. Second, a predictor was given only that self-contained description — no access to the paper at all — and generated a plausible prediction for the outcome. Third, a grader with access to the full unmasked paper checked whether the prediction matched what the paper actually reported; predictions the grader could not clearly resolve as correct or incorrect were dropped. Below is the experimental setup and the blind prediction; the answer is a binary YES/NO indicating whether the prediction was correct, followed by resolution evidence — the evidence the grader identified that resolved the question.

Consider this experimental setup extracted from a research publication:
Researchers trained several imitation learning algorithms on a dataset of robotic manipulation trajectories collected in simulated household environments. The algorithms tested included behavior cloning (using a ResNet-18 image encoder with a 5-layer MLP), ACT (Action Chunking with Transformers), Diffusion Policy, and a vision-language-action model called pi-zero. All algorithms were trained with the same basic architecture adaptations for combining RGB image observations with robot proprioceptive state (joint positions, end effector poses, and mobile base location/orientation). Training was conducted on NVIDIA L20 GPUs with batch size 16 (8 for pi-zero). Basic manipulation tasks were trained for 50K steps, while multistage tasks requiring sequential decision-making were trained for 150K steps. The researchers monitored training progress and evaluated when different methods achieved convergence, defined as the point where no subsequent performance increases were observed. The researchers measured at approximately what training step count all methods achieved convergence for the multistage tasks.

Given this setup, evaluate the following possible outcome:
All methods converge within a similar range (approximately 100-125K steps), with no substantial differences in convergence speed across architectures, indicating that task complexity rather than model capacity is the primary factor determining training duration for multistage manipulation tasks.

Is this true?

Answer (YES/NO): NO